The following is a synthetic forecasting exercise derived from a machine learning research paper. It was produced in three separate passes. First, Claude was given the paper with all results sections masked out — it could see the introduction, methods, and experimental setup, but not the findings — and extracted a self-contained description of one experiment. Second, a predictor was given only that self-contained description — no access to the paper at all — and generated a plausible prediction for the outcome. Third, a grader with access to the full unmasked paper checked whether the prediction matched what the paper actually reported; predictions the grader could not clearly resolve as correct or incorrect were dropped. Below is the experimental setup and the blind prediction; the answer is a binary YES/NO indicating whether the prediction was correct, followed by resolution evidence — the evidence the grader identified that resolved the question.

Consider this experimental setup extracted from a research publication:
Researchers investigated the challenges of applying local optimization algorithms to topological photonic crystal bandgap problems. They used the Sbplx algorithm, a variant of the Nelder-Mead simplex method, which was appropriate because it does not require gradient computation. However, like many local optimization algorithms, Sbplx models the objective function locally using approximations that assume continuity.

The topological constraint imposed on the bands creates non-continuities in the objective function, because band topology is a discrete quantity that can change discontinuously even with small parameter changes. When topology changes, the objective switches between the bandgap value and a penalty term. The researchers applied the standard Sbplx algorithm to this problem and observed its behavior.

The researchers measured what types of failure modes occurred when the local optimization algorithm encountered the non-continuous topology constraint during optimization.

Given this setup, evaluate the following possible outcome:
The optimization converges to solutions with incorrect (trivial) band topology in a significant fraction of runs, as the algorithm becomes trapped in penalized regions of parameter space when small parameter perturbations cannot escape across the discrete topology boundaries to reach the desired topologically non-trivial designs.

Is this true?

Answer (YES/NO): NO